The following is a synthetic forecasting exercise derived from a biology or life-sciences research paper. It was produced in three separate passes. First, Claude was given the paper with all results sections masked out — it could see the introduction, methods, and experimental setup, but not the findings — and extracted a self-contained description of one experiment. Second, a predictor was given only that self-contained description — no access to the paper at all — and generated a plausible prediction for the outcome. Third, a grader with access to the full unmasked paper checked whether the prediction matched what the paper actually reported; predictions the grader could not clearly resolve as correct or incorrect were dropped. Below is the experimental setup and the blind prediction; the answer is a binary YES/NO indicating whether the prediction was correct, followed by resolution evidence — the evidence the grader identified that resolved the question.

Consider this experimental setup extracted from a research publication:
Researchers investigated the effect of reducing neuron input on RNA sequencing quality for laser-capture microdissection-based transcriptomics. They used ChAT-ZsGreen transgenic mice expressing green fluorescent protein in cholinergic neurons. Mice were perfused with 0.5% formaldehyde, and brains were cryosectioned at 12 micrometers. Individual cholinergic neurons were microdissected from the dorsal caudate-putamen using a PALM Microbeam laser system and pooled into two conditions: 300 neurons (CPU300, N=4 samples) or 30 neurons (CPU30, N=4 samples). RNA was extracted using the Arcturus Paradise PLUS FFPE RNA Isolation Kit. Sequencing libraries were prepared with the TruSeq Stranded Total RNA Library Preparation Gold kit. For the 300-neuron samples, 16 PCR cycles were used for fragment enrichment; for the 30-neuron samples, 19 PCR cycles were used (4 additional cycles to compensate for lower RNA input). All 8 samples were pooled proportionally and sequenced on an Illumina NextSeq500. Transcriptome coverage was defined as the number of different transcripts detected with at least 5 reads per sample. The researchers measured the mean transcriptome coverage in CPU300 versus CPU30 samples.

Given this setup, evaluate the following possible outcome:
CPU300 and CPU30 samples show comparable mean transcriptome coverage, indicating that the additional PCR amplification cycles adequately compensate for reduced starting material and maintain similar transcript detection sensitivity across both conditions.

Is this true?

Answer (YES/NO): NO